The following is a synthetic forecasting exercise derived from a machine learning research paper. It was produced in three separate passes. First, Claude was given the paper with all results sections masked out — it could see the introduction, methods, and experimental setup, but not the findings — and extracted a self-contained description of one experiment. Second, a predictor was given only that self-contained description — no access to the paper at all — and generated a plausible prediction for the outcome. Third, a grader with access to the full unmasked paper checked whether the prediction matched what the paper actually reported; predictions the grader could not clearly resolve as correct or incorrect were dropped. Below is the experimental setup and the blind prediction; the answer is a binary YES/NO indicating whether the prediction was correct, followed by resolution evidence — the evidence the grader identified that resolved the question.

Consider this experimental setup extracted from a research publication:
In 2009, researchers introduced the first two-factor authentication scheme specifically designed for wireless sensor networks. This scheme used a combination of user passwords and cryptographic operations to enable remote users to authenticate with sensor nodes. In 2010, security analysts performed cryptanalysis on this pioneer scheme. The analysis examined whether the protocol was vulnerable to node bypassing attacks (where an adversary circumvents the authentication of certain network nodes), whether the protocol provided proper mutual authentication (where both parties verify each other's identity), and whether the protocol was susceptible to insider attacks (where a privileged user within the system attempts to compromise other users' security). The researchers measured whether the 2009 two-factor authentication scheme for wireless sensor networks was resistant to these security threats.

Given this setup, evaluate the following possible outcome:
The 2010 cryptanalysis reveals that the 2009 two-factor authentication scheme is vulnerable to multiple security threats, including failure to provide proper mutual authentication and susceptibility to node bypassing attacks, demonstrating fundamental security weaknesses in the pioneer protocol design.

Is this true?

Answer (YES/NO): YES